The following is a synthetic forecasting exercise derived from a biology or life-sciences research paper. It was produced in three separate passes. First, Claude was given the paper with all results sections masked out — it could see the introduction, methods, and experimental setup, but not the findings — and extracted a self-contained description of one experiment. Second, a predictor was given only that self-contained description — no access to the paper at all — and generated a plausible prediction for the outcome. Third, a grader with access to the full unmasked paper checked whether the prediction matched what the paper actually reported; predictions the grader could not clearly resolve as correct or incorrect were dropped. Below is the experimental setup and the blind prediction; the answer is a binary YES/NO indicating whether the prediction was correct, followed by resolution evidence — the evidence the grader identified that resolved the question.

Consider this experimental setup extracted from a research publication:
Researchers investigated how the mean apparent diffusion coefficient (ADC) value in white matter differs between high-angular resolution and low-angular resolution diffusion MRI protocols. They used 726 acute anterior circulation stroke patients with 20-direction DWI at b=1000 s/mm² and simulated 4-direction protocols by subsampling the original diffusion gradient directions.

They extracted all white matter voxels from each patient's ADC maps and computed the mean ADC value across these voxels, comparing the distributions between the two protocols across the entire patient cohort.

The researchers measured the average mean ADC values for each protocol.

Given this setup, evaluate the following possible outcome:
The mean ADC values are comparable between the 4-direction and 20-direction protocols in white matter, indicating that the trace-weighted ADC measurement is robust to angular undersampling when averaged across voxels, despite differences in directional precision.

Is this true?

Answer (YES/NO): NO